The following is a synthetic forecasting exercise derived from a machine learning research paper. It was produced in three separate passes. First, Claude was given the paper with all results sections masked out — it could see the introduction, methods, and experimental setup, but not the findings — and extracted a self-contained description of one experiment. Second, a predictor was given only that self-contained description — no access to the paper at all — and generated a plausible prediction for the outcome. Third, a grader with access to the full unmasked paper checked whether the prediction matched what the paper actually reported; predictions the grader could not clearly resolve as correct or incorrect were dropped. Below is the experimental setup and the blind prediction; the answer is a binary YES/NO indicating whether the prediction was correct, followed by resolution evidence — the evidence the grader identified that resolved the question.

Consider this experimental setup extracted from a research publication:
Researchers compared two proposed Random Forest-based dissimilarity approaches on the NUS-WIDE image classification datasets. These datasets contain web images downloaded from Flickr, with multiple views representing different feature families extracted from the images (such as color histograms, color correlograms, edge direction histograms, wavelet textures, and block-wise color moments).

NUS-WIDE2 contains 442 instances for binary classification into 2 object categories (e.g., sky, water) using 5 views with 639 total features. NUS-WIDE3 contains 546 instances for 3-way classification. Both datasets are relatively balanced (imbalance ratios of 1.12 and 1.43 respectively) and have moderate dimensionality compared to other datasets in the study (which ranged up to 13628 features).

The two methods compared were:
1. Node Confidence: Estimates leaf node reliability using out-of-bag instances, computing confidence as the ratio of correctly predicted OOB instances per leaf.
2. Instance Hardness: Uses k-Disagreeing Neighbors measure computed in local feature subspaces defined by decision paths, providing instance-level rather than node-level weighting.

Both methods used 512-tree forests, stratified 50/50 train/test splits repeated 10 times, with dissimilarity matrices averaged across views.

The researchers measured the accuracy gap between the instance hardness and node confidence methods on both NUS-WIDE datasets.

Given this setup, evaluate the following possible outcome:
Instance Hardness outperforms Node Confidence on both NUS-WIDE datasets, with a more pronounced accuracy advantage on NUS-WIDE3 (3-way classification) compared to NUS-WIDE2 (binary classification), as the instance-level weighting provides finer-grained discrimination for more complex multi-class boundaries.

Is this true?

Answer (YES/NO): YES